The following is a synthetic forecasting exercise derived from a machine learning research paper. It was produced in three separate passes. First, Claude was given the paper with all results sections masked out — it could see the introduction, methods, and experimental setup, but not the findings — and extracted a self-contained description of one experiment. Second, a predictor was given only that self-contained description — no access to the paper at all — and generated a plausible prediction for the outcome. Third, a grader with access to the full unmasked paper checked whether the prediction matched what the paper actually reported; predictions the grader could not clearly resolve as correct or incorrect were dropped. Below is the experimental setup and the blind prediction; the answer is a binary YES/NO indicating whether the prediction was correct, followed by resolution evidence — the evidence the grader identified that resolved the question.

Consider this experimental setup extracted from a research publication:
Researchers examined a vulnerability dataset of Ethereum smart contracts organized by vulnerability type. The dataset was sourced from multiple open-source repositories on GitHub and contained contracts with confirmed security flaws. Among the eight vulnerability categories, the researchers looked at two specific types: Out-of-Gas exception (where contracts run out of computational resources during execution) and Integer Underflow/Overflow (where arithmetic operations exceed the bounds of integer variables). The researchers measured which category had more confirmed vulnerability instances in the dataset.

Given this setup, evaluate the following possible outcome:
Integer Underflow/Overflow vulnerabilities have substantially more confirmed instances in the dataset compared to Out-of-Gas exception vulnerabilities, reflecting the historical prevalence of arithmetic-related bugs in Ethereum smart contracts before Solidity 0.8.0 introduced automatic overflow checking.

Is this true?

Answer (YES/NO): NO